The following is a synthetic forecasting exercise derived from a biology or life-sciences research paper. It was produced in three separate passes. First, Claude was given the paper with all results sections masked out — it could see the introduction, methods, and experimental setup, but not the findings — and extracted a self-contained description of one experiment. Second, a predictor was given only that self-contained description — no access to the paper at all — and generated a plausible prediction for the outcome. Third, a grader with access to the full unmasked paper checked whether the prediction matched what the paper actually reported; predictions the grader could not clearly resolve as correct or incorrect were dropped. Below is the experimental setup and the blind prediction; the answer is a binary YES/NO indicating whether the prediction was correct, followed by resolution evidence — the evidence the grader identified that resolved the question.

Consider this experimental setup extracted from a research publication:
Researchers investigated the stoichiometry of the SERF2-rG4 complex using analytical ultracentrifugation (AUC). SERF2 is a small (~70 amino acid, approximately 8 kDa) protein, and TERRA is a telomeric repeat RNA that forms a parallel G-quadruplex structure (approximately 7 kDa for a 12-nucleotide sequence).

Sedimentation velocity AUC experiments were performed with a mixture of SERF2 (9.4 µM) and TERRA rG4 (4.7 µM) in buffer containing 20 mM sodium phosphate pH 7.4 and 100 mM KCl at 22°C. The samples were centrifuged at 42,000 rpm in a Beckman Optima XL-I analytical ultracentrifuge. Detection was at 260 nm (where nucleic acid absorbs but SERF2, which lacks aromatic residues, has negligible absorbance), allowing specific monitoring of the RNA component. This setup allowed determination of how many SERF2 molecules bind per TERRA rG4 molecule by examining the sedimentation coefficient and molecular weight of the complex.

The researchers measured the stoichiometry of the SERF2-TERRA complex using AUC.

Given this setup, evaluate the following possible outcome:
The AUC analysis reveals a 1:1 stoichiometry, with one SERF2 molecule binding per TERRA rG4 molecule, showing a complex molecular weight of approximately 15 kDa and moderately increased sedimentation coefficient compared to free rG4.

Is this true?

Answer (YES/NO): NO